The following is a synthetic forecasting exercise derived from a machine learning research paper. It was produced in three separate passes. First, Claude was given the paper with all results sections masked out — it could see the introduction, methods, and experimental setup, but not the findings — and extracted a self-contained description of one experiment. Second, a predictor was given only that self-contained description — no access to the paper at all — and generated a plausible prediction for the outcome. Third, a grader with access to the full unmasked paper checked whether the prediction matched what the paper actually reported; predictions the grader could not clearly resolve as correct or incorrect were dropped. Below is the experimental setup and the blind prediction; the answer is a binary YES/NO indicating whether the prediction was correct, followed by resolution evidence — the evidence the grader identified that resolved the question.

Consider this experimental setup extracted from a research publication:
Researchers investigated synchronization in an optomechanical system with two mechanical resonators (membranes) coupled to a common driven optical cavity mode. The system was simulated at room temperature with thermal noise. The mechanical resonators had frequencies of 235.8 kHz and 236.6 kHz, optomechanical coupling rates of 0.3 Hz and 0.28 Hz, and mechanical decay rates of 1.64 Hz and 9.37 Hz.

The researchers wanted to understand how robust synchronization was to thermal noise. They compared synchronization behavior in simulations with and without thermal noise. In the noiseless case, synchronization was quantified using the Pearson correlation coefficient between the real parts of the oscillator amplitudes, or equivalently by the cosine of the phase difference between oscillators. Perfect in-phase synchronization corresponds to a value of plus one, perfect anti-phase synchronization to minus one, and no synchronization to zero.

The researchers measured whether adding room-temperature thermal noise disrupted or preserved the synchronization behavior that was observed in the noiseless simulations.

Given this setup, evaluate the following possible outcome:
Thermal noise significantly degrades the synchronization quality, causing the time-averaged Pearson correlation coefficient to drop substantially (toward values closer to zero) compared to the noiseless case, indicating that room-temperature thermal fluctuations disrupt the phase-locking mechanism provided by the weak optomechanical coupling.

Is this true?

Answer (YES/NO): NO